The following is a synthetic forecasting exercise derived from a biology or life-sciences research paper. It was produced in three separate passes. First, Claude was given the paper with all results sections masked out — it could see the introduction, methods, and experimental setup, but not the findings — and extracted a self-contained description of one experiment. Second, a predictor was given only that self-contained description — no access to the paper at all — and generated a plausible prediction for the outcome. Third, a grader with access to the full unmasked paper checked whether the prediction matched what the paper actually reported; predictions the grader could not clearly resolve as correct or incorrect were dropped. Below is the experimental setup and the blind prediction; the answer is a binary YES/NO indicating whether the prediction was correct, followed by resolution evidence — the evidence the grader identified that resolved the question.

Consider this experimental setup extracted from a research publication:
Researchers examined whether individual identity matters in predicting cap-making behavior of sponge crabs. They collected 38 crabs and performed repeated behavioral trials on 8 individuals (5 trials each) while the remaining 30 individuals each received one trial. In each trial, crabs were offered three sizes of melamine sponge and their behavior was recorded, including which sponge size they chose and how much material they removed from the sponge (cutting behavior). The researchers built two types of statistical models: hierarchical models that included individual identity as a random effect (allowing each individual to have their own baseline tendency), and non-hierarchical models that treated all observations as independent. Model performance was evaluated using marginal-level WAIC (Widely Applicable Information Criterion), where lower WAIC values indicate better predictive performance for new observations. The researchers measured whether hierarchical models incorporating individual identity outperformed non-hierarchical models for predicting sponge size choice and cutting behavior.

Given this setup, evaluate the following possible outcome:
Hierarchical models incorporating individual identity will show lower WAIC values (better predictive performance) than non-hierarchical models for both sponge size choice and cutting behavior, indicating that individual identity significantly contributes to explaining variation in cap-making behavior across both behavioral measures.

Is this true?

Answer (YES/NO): YES